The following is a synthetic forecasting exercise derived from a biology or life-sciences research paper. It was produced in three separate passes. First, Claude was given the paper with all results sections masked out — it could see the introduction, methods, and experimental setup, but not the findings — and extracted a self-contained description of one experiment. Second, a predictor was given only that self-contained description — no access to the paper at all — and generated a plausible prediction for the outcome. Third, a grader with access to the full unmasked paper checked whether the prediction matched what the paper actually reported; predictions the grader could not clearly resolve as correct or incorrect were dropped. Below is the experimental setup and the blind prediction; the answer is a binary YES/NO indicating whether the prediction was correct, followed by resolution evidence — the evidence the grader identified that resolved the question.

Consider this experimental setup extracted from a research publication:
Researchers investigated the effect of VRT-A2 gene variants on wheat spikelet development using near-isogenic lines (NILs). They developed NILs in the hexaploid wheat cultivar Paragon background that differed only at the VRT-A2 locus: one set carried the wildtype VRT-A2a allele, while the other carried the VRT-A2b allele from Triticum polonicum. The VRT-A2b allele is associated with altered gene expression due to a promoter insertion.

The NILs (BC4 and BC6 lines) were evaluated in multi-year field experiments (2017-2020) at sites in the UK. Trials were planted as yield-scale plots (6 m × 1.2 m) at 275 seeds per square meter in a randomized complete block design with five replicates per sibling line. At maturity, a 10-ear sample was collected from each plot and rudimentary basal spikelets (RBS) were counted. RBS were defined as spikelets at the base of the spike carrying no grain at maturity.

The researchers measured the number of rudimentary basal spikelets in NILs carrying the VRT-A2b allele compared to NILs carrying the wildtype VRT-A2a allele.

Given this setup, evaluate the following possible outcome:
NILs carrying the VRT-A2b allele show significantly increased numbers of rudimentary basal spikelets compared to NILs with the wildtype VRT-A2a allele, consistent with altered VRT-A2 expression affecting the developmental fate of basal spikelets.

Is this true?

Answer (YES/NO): YES